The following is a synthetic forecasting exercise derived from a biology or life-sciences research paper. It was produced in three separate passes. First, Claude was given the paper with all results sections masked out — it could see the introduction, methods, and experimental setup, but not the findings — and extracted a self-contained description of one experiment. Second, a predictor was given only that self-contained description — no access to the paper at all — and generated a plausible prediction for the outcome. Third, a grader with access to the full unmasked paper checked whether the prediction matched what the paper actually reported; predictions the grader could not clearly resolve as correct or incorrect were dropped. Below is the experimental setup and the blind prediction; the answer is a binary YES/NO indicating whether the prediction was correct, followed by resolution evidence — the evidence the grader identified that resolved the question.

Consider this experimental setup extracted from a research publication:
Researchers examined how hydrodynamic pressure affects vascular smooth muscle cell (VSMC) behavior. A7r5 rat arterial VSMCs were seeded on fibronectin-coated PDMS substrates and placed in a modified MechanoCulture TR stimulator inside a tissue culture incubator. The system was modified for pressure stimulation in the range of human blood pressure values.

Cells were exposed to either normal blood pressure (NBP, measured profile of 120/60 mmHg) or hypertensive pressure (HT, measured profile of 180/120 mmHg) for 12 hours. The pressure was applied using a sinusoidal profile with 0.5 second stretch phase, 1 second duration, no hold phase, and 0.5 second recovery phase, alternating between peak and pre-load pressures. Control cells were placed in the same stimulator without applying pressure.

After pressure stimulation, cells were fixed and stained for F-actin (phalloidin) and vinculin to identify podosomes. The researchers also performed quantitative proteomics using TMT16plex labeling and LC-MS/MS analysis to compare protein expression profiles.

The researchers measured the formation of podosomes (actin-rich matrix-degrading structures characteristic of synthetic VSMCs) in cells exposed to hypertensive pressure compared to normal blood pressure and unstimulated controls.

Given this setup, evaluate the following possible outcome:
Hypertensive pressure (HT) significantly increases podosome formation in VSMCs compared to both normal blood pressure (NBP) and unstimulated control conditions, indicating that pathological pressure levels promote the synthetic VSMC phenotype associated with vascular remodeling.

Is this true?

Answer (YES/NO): YES